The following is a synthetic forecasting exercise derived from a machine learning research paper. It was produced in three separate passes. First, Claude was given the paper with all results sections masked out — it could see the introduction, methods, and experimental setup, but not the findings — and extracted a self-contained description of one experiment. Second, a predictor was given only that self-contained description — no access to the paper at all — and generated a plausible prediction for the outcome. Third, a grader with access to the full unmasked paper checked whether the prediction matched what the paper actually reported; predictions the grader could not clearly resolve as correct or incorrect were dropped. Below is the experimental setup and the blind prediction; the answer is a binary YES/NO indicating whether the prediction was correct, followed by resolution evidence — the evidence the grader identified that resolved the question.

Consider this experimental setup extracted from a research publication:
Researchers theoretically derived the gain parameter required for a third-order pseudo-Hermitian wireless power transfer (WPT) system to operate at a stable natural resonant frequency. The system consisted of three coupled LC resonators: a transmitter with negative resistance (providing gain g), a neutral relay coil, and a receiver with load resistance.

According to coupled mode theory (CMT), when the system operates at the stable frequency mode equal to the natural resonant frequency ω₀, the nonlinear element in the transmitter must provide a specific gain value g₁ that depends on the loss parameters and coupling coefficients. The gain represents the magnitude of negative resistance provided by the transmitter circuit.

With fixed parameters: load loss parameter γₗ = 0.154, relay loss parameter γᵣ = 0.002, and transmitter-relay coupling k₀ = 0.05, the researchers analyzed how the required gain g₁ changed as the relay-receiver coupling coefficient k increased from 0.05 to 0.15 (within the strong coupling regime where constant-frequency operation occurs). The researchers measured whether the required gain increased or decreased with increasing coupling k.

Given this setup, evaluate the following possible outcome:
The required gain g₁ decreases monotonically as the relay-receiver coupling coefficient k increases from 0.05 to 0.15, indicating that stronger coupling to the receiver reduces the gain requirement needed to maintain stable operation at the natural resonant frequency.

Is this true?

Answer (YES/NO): YES